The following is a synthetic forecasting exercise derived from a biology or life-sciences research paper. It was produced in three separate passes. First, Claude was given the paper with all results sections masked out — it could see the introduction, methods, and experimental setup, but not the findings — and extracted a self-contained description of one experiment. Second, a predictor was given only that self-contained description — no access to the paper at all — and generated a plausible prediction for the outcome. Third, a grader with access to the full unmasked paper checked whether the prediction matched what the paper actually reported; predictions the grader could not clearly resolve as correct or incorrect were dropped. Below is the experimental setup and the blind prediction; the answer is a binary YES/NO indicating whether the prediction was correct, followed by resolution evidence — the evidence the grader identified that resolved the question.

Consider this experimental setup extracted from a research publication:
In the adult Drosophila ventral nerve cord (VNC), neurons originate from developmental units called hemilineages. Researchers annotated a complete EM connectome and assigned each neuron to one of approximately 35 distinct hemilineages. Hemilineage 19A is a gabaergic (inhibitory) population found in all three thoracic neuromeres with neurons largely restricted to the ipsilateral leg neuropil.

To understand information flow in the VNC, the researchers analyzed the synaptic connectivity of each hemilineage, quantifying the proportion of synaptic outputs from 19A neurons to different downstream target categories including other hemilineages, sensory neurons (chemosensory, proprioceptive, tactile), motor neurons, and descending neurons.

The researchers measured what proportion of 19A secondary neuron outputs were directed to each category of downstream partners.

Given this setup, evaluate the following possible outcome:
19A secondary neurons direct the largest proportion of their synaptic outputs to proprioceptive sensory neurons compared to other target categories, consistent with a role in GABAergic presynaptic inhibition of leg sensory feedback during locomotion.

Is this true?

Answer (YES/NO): YES